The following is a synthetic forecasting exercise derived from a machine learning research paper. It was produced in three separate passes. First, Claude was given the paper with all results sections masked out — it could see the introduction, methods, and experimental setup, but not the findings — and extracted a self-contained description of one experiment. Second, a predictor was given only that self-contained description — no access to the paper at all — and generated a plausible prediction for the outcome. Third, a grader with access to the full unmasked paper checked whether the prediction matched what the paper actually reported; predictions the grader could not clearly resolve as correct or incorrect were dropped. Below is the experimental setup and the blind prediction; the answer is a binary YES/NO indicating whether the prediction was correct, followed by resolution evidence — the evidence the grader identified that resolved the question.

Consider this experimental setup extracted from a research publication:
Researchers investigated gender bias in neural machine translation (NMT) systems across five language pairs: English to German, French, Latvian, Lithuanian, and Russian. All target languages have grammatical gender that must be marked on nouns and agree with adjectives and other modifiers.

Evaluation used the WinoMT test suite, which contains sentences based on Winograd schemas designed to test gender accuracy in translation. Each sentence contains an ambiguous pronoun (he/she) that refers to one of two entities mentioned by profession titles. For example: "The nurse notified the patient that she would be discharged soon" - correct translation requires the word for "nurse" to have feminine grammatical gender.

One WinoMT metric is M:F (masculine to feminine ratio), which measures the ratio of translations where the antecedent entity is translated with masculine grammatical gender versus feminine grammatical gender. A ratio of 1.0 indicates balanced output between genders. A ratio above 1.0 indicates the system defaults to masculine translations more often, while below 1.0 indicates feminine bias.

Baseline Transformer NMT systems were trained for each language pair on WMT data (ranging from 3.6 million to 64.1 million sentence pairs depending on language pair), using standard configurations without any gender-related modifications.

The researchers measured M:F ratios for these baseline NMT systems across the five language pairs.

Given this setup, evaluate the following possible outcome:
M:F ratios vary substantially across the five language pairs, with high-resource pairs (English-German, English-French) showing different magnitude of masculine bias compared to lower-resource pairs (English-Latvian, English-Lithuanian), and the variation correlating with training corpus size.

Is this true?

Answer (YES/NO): NO